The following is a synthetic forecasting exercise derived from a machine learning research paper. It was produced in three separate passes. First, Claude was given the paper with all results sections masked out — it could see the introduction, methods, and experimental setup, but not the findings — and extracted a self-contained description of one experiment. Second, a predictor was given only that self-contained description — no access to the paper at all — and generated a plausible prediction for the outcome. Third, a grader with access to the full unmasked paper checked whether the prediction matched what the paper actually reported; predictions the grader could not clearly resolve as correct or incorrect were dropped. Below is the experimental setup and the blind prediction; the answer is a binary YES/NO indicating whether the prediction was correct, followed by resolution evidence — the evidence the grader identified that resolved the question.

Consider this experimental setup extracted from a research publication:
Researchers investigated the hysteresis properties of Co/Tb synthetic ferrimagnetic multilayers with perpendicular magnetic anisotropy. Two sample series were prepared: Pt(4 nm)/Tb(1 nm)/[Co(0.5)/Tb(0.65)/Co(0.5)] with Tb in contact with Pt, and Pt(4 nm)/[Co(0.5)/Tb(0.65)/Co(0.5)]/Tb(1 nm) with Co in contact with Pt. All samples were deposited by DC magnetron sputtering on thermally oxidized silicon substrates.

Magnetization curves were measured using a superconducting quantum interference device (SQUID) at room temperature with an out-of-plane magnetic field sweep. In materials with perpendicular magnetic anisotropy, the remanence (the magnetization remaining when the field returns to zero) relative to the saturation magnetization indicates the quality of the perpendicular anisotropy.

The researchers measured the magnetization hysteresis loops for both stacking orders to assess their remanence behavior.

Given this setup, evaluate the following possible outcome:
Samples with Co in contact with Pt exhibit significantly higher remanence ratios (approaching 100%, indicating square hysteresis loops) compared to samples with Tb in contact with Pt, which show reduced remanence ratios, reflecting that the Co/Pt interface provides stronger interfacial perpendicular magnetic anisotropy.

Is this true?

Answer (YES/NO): NO